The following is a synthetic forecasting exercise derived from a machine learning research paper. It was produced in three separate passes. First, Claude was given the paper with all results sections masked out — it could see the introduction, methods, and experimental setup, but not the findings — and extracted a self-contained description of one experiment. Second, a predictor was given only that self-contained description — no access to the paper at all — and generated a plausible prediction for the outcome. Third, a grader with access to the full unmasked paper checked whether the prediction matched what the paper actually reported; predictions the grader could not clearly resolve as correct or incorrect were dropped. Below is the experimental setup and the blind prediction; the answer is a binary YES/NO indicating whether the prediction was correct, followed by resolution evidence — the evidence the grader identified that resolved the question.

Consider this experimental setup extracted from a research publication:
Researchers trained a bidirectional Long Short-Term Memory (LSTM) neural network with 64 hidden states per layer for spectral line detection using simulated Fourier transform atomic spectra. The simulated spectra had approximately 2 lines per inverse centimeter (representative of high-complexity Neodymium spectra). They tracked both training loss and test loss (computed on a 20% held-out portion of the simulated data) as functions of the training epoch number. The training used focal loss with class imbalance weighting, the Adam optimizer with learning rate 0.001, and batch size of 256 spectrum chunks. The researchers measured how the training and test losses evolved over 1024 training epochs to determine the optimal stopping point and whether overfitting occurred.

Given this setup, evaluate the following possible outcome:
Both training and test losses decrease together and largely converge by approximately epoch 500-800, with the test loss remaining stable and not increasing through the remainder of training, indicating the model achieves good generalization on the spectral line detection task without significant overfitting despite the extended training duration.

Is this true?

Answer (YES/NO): NO